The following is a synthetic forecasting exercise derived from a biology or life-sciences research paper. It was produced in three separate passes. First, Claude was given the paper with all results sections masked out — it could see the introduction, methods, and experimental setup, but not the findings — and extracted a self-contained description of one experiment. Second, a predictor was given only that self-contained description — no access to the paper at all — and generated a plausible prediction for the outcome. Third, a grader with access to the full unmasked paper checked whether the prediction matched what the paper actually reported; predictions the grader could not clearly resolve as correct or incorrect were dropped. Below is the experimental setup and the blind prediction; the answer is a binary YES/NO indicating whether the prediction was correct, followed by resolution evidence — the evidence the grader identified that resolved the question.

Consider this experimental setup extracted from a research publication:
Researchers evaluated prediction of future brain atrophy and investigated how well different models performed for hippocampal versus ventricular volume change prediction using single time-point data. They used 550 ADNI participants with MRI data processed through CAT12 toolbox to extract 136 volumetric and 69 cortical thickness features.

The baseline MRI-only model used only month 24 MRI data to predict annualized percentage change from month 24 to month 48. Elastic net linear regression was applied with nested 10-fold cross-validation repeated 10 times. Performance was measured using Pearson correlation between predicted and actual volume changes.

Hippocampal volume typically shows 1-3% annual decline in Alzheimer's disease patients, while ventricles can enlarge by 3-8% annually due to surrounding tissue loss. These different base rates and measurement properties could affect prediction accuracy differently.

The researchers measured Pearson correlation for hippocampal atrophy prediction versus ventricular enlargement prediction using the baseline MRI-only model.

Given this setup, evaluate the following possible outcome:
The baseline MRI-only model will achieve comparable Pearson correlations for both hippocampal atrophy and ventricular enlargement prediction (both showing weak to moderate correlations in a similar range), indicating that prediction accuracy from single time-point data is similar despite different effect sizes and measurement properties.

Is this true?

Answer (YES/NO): NO